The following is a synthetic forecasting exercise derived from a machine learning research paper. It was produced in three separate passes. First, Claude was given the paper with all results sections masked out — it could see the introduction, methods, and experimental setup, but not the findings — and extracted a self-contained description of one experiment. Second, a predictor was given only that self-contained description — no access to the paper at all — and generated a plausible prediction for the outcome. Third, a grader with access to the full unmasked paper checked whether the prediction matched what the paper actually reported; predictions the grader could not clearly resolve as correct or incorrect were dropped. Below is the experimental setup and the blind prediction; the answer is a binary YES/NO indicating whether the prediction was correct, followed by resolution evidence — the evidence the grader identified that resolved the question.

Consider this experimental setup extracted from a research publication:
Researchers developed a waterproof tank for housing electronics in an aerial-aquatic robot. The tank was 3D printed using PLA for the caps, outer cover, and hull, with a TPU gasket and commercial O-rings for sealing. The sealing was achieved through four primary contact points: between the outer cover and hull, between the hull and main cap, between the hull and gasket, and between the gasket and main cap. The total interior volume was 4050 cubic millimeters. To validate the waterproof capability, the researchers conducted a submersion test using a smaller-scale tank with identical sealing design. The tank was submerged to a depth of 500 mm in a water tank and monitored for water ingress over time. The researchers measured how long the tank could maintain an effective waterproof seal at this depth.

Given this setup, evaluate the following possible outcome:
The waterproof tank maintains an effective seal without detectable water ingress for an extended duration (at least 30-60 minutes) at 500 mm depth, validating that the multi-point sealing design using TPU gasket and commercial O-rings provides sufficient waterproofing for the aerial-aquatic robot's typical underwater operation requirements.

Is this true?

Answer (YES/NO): YES